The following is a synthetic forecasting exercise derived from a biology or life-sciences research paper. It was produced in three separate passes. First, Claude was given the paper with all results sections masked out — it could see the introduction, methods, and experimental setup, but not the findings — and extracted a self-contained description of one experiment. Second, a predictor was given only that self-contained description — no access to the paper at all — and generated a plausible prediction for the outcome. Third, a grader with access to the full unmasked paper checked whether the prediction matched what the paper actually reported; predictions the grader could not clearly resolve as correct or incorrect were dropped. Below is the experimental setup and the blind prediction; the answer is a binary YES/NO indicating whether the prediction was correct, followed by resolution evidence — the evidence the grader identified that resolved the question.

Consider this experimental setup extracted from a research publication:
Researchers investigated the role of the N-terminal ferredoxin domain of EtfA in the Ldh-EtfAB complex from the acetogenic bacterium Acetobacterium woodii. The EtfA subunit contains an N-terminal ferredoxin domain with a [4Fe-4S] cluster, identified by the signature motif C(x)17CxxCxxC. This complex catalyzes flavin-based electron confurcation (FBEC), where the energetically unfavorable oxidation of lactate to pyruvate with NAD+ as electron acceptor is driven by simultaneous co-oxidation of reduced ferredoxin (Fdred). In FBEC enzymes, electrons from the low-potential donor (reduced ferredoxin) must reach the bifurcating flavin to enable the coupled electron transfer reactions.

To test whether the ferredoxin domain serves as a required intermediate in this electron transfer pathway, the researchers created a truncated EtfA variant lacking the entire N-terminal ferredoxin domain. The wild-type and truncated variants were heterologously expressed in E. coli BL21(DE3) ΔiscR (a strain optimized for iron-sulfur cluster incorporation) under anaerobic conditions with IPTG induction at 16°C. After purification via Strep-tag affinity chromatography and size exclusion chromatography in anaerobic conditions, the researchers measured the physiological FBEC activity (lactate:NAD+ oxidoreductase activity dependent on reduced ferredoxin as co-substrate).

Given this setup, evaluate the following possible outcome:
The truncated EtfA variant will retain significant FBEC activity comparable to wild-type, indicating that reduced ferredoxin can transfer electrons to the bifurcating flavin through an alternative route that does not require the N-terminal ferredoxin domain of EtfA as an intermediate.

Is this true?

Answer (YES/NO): NO